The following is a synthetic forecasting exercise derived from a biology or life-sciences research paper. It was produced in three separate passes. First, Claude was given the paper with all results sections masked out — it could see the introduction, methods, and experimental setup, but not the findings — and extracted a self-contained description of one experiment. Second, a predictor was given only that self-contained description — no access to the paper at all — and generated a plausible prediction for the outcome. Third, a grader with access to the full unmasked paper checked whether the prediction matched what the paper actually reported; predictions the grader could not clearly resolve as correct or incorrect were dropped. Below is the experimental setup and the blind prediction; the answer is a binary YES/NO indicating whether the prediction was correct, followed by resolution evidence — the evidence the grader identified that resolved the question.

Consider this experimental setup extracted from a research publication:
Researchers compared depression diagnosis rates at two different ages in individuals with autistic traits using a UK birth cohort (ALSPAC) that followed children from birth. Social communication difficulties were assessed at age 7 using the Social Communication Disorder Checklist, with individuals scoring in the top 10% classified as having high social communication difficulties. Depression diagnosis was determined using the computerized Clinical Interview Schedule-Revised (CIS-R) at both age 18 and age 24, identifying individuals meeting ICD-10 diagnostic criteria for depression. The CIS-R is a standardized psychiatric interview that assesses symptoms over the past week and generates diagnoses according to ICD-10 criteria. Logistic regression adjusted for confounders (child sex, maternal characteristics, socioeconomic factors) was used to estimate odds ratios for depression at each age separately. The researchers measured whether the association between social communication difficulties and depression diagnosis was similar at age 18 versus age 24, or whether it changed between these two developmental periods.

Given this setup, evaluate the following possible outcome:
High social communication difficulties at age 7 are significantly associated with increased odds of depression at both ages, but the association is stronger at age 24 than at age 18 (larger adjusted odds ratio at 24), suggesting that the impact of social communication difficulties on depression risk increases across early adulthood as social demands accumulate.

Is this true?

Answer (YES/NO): NO